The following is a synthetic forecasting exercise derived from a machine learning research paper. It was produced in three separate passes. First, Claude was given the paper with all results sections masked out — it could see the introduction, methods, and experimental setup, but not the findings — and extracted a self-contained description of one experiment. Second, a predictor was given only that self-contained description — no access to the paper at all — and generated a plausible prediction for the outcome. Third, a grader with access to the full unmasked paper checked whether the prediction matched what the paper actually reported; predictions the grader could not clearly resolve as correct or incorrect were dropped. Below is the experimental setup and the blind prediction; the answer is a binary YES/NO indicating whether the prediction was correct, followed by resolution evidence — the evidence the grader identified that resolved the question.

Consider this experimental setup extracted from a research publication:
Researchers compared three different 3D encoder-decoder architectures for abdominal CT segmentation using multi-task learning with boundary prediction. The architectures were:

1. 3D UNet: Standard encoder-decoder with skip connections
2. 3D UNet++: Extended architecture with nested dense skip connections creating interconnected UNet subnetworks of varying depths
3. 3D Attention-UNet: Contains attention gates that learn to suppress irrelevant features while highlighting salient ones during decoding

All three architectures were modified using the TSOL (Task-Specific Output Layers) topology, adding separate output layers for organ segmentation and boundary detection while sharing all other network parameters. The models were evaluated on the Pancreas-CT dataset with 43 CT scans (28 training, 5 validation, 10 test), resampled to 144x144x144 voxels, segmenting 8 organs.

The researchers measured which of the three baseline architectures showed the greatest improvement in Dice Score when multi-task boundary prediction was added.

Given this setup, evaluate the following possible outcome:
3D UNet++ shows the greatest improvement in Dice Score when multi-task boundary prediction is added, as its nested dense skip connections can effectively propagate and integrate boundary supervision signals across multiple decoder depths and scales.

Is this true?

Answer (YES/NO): NO